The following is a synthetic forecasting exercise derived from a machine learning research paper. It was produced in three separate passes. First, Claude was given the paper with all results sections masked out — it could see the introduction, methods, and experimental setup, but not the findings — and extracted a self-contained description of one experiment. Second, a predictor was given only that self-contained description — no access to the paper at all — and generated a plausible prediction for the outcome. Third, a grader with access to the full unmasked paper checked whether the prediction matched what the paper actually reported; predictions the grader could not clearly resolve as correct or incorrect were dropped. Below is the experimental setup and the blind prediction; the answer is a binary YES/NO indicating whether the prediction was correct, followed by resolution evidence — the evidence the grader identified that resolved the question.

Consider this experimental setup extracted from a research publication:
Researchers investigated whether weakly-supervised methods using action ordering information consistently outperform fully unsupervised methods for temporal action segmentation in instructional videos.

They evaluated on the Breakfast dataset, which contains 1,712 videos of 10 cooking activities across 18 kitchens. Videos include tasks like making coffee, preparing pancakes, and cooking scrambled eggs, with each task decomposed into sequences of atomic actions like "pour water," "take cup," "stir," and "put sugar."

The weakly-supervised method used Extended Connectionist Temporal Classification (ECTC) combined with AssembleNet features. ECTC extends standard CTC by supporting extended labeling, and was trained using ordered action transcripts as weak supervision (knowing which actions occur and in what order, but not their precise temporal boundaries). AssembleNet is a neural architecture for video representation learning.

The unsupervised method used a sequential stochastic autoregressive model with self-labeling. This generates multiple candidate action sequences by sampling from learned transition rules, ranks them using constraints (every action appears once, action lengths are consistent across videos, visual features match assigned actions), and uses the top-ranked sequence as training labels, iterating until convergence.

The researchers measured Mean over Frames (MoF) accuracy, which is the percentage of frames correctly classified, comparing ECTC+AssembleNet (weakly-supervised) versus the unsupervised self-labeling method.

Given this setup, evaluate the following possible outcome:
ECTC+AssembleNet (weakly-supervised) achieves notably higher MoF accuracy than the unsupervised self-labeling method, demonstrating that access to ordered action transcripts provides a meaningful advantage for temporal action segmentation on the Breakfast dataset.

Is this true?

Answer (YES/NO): NO